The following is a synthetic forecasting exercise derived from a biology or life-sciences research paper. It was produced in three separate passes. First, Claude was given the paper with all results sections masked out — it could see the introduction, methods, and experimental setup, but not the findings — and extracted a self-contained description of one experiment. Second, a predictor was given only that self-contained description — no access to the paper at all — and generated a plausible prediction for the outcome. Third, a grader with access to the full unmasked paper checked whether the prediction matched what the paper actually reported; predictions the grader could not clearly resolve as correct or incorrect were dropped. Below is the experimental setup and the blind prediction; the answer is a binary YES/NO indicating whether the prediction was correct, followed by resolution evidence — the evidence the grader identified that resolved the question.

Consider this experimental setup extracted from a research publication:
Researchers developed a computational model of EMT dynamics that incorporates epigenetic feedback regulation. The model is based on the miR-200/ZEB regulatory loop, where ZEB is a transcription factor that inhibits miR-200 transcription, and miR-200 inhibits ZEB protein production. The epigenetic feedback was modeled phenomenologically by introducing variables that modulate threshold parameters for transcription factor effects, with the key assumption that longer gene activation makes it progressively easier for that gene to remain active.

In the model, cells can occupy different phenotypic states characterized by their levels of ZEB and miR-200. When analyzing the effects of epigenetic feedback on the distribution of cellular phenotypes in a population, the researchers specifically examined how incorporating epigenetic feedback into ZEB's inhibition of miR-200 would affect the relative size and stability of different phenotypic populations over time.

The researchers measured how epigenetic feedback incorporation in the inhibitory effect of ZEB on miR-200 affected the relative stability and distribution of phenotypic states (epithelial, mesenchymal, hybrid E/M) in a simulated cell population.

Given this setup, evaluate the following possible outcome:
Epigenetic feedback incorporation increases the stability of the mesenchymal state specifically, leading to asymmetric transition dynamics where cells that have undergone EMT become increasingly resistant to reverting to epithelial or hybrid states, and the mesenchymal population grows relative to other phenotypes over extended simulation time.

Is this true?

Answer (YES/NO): YES